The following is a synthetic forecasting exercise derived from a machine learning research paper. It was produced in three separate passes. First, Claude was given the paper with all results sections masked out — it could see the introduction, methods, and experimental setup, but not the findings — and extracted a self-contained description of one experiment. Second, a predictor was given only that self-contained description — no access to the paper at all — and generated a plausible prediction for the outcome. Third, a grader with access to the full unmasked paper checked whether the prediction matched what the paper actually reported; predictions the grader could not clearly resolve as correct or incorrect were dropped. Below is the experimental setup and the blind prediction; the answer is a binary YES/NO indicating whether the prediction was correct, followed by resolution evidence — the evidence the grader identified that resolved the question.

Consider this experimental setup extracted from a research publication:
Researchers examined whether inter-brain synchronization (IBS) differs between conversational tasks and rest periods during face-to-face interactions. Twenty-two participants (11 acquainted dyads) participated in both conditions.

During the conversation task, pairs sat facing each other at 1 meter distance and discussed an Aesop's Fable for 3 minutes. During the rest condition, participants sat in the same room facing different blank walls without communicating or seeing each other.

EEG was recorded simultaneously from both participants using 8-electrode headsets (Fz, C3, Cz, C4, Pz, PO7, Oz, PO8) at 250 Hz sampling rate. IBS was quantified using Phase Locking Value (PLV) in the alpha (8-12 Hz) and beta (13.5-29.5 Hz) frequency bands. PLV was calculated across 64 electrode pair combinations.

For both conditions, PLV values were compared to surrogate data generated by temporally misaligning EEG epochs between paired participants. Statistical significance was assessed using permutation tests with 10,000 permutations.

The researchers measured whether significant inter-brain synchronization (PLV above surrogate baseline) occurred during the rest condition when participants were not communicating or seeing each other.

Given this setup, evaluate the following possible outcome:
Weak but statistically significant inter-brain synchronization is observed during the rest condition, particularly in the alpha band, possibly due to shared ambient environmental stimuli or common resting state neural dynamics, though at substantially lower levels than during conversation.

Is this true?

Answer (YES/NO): NO